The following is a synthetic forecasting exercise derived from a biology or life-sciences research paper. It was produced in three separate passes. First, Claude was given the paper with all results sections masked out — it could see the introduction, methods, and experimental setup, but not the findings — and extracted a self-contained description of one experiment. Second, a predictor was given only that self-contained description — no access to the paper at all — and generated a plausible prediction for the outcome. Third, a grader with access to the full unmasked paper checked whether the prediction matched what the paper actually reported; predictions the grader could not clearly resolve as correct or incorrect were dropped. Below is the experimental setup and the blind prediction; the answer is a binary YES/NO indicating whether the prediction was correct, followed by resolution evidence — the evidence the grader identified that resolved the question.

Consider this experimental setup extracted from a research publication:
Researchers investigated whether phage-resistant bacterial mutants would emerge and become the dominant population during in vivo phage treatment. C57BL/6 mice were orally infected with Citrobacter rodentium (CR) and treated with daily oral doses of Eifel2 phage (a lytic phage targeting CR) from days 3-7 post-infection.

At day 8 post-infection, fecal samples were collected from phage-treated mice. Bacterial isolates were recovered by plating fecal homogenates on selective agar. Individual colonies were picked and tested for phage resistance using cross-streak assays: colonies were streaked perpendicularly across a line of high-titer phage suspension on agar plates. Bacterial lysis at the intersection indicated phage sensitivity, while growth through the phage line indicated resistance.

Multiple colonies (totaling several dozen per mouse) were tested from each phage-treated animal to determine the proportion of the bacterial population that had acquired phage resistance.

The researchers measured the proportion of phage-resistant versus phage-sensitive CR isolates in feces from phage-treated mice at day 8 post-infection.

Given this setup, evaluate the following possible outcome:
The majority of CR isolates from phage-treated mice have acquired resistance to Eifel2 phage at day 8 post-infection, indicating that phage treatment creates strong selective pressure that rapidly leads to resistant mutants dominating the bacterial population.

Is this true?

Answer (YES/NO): NO